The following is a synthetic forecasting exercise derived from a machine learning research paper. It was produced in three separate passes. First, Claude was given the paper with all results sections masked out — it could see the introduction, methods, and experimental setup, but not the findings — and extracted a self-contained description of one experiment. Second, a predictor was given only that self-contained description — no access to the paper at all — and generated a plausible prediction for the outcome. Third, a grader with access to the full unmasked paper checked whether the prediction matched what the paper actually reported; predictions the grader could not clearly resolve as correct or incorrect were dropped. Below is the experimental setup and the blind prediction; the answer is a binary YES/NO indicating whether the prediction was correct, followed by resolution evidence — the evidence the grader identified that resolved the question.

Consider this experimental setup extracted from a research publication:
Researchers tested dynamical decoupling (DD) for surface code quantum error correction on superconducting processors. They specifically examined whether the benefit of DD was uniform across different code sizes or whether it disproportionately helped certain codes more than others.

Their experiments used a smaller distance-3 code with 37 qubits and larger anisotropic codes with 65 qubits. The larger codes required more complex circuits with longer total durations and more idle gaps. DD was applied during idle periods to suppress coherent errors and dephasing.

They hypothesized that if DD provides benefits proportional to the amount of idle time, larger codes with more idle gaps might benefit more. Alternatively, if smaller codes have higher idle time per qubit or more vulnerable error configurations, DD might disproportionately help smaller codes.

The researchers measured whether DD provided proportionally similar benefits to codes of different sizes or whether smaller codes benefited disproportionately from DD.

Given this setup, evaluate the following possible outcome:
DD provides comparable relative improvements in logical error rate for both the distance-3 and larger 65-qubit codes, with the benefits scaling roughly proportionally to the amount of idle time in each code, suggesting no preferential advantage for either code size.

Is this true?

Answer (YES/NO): NO